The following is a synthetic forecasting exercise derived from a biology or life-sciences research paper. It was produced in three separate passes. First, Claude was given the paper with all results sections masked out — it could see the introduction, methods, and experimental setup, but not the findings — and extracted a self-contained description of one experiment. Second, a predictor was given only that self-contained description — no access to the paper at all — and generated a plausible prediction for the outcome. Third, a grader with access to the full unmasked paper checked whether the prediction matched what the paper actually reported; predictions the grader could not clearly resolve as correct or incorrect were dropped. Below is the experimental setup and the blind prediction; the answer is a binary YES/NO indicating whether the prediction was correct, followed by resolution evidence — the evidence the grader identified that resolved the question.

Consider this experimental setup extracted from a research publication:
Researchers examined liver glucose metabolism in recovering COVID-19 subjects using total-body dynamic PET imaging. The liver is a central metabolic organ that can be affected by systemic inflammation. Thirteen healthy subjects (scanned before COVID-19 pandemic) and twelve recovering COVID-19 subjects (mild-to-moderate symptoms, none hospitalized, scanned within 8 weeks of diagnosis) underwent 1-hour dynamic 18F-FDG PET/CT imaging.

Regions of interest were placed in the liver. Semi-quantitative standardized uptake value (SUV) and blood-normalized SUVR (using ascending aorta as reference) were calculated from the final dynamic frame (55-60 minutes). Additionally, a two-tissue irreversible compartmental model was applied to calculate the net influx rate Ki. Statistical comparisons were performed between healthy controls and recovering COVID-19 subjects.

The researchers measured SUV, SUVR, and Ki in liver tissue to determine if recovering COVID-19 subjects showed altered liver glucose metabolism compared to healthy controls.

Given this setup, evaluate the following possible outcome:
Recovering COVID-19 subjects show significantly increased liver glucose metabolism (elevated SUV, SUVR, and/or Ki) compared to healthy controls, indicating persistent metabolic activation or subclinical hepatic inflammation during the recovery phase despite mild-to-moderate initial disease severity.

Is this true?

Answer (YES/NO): NO